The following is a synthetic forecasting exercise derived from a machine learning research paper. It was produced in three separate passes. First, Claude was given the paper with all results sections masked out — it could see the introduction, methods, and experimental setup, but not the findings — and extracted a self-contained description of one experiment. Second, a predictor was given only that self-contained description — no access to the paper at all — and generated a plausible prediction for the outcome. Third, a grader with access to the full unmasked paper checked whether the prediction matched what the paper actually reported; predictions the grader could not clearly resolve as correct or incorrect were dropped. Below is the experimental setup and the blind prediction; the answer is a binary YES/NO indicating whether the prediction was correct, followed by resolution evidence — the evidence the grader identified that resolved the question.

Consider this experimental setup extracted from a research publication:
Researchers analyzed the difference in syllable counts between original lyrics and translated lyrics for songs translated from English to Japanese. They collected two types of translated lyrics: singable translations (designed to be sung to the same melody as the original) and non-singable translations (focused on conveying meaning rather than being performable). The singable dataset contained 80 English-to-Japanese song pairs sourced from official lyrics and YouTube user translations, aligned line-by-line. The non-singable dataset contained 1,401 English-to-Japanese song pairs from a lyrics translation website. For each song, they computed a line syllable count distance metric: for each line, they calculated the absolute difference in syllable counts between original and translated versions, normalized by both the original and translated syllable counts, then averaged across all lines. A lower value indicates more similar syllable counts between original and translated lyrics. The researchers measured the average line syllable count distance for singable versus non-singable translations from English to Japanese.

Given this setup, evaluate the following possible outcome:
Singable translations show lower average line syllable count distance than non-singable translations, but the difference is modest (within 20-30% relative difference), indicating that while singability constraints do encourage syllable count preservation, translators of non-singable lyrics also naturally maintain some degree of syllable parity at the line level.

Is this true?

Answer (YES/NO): NO